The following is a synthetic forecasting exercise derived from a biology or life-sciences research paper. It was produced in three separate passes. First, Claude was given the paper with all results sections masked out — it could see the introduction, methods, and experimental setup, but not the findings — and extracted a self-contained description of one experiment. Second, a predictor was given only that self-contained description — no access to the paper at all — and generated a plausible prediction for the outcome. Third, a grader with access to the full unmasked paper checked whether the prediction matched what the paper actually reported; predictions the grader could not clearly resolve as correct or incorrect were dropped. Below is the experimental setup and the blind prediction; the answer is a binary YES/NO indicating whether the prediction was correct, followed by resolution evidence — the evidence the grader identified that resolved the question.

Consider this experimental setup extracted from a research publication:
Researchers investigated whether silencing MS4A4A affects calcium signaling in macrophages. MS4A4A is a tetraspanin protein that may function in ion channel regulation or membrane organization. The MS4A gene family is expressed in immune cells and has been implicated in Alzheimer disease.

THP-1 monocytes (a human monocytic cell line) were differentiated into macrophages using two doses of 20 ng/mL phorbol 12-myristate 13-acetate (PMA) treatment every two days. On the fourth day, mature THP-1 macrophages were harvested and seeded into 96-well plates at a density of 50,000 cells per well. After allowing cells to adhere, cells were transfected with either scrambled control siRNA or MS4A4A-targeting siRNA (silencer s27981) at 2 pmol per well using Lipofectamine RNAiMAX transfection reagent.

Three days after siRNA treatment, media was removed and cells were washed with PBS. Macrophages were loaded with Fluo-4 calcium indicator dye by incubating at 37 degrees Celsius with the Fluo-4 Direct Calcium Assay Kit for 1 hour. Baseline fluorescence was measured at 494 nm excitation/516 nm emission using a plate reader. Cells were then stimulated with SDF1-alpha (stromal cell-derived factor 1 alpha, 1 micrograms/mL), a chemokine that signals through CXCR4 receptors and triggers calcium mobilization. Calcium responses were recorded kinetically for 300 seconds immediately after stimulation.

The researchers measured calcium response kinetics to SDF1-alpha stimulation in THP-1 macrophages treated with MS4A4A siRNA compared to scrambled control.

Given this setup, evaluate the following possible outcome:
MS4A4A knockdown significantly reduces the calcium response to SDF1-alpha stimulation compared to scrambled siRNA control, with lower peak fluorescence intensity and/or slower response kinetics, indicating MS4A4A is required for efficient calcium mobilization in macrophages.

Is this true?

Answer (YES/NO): NO